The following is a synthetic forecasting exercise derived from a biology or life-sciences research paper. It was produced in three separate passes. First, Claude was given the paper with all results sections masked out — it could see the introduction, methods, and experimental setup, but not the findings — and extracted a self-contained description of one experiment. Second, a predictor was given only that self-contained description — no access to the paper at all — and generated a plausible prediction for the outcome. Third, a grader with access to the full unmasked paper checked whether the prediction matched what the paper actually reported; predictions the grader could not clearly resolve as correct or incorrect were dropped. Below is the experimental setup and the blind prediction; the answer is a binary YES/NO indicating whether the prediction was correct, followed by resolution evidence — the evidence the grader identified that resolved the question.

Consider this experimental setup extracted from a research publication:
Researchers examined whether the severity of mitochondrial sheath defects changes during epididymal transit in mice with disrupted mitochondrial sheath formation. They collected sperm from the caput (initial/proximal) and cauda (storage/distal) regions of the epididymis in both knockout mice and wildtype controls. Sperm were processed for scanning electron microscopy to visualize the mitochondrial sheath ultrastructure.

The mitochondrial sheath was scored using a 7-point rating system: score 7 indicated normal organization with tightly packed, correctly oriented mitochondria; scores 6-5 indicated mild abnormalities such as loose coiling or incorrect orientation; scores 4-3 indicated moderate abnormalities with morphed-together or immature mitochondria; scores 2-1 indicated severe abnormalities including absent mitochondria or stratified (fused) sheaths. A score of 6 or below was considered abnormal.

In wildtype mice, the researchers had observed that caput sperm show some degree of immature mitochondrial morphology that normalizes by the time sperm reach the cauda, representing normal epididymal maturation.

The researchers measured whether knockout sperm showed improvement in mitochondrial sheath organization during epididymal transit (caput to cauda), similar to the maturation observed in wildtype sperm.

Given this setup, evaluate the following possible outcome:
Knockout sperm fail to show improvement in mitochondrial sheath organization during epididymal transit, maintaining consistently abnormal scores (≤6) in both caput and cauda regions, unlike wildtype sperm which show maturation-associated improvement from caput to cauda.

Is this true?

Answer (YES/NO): NO